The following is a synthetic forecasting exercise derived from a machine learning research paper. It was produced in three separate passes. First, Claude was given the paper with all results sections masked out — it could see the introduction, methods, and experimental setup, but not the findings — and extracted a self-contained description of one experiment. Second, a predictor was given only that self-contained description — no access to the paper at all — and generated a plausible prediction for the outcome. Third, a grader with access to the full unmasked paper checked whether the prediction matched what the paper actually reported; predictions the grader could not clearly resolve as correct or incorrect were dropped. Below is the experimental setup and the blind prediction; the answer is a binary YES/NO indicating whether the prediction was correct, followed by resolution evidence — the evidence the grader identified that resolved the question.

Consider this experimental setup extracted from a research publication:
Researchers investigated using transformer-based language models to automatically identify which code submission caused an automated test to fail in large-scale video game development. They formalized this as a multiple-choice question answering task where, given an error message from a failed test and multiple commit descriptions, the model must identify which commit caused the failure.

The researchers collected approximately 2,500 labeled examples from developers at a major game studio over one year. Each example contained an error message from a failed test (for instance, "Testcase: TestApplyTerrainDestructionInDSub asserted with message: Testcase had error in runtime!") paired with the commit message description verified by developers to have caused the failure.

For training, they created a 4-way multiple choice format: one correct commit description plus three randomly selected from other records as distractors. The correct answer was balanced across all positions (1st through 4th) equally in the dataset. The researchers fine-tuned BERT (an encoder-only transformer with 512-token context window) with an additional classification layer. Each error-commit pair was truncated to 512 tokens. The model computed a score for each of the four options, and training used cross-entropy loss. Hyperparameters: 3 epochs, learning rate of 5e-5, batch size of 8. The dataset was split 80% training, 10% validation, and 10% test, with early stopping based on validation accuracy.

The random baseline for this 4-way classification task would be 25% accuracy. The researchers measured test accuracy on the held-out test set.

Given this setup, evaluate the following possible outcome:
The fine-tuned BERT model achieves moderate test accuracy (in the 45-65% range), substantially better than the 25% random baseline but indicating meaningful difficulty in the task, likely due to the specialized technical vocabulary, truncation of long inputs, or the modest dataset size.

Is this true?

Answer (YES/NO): NO